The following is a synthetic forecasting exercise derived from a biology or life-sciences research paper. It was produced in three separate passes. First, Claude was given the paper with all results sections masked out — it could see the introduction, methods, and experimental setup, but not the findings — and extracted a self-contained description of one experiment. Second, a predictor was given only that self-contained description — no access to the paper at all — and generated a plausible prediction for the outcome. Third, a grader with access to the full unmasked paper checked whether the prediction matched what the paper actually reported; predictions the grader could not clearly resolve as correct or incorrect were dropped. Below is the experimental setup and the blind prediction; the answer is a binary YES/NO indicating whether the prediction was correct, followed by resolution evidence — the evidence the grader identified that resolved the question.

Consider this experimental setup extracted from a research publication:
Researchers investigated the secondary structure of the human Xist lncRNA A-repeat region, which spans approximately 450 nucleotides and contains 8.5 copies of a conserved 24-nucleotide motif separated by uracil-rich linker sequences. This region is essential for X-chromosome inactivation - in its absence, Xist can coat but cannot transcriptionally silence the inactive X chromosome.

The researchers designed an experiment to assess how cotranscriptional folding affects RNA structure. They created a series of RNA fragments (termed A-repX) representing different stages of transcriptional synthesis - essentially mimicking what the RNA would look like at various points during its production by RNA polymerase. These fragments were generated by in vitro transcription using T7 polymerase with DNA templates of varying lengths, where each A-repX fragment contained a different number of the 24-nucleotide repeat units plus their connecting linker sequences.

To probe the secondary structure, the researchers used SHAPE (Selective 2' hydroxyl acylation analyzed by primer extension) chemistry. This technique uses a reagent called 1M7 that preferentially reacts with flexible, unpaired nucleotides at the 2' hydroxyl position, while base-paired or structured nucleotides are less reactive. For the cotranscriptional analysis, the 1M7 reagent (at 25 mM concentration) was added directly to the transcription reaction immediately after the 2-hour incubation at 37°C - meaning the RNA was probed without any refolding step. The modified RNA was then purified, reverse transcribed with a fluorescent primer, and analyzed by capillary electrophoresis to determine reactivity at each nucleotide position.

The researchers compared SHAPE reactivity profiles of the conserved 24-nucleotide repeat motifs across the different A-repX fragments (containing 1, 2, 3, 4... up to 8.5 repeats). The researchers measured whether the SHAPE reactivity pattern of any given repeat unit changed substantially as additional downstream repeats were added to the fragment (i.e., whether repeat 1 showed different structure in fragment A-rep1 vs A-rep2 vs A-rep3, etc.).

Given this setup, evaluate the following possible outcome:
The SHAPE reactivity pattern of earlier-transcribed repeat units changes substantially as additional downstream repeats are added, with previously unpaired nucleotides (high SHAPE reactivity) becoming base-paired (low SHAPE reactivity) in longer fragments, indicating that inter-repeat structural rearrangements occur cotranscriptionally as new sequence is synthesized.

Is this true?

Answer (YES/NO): NO